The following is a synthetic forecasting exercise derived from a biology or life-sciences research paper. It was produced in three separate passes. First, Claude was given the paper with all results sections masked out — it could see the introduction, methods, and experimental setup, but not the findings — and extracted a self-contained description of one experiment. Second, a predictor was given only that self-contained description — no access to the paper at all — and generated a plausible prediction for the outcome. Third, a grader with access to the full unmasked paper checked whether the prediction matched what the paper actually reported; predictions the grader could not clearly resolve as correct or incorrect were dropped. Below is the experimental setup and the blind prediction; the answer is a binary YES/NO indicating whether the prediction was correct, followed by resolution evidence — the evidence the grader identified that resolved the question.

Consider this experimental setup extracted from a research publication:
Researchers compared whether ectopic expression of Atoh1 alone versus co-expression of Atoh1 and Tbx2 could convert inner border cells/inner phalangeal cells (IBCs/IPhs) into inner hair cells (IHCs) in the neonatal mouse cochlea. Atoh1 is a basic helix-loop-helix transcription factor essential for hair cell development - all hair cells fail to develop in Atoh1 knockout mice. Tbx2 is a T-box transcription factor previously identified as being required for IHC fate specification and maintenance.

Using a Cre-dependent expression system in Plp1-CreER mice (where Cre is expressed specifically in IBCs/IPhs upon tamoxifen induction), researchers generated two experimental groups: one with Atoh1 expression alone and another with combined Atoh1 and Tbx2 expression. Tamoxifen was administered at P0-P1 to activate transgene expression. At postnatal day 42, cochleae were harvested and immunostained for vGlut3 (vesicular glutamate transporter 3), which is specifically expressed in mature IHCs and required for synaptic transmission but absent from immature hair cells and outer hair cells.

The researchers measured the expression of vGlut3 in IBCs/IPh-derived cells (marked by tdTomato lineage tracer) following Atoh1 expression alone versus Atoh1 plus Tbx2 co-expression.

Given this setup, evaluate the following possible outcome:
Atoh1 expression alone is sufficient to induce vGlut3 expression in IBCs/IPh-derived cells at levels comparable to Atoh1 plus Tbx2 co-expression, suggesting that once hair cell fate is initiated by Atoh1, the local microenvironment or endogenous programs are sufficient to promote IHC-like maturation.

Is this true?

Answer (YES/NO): NO